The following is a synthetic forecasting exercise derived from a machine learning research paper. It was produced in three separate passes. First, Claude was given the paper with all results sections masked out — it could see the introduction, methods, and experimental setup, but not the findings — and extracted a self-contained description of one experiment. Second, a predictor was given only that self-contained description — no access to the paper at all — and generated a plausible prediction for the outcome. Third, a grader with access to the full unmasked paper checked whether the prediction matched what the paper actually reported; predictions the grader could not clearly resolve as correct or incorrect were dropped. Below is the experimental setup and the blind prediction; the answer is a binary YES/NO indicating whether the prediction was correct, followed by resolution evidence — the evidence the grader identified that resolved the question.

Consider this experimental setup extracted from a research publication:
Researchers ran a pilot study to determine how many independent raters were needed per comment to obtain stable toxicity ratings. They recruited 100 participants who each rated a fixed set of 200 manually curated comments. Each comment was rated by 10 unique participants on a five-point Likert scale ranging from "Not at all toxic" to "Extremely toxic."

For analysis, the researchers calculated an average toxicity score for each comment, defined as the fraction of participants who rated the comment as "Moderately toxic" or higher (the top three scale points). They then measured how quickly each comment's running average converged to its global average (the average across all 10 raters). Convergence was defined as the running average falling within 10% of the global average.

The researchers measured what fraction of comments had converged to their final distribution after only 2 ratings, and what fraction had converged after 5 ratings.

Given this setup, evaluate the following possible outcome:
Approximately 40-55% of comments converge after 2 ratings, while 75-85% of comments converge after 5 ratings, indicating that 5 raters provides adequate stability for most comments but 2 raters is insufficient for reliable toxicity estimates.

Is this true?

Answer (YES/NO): NO